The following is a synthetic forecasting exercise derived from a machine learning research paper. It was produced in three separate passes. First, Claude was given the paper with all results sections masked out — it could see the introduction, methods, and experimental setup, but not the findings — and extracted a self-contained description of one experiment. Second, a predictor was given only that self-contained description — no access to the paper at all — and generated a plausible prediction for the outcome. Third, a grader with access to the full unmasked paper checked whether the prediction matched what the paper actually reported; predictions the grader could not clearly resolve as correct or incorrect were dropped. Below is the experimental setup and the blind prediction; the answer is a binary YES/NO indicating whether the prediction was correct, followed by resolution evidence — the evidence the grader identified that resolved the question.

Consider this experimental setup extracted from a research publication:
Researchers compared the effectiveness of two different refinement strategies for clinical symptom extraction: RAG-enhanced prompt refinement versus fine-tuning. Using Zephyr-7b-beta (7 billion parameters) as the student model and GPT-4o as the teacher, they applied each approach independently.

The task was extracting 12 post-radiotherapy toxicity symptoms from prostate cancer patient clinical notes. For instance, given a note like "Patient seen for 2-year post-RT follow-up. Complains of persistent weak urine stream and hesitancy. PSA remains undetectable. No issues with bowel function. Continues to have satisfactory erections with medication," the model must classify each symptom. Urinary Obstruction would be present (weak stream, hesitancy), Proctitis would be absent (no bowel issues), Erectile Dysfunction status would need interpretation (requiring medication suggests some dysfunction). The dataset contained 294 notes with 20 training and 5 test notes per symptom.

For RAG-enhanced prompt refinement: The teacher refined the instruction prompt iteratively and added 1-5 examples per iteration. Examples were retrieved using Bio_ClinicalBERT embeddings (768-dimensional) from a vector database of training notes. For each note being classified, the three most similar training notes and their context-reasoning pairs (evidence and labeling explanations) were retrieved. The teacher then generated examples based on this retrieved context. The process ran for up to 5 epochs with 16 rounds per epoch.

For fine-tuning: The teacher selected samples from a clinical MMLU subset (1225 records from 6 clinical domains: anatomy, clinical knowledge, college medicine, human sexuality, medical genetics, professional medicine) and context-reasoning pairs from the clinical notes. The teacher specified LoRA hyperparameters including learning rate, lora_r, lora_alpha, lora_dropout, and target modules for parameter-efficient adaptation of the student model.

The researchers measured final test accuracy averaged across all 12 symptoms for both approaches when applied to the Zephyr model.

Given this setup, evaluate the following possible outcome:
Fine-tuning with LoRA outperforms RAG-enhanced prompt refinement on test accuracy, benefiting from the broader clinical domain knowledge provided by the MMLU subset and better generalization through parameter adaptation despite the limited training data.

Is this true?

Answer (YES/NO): NO